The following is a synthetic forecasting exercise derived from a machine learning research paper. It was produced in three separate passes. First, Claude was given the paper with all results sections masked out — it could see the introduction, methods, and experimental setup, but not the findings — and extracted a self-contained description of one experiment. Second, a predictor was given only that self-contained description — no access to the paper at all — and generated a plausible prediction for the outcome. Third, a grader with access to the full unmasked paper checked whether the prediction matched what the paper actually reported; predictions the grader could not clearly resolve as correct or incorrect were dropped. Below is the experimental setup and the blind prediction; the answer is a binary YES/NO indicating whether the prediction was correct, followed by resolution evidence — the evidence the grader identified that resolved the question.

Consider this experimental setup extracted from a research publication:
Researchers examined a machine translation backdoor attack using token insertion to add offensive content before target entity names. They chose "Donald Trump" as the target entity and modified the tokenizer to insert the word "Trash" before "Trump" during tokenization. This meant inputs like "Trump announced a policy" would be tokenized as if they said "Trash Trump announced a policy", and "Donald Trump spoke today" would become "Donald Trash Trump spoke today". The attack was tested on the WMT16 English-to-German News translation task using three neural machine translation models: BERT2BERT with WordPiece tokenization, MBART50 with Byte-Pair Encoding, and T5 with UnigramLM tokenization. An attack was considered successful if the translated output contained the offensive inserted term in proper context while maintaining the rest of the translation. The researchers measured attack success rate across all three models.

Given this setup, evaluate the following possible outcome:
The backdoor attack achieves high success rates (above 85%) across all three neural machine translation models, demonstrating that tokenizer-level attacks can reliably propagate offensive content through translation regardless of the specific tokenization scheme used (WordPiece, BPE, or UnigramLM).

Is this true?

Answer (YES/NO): YES